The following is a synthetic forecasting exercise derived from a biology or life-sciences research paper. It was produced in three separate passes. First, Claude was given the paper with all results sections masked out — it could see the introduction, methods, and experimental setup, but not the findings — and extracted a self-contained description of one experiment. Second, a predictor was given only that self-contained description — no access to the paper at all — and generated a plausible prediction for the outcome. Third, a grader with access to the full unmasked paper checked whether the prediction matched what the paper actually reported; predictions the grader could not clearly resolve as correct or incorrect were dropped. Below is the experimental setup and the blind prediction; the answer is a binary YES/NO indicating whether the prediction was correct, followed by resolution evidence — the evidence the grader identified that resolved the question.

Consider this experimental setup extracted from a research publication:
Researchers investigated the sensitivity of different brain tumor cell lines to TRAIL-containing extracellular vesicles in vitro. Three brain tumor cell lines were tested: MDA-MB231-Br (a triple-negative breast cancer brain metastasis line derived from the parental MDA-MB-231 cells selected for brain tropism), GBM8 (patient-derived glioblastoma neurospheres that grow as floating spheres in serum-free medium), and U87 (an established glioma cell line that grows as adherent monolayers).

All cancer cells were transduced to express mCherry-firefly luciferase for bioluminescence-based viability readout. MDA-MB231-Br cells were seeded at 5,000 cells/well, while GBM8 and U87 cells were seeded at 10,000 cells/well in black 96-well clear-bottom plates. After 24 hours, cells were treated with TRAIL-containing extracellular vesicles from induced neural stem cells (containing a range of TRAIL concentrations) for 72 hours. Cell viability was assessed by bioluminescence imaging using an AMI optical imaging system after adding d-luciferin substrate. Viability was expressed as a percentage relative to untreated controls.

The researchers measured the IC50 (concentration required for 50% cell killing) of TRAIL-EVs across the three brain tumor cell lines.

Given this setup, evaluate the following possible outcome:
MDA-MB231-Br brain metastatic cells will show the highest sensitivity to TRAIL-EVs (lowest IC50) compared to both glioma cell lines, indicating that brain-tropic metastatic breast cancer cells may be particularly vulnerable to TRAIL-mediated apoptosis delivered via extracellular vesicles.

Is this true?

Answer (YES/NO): YES